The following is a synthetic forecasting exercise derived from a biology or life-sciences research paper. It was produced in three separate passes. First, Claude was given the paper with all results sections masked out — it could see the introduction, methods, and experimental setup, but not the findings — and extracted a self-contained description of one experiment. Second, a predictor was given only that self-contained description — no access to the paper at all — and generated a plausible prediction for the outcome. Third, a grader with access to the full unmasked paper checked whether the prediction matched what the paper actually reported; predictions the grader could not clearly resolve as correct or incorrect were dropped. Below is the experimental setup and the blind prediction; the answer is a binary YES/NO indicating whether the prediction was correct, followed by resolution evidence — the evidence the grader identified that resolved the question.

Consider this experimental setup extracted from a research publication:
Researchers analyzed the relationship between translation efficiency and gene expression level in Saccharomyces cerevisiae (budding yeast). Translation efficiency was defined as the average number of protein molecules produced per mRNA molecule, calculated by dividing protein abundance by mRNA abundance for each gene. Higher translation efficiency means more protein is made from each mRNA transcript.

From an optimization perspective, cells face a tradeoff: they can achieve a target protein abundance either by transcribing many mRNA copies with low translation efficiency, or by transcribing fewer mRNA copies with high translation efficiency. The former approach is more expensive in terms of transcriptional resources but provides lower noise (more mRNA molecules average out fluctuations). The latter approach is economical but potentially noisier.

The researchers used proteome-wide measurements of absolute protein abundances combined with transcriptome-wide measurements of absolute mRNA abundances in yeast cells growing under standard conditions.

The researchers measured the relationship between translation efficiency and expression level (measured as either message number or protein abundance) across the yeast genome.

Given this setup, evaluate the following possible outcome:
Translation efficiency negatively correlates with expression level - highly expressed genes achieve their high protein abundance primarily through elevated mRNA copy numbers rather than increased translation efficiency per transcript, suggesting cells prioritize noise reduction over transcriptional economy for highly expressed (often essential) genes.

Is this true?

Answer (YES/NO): NO